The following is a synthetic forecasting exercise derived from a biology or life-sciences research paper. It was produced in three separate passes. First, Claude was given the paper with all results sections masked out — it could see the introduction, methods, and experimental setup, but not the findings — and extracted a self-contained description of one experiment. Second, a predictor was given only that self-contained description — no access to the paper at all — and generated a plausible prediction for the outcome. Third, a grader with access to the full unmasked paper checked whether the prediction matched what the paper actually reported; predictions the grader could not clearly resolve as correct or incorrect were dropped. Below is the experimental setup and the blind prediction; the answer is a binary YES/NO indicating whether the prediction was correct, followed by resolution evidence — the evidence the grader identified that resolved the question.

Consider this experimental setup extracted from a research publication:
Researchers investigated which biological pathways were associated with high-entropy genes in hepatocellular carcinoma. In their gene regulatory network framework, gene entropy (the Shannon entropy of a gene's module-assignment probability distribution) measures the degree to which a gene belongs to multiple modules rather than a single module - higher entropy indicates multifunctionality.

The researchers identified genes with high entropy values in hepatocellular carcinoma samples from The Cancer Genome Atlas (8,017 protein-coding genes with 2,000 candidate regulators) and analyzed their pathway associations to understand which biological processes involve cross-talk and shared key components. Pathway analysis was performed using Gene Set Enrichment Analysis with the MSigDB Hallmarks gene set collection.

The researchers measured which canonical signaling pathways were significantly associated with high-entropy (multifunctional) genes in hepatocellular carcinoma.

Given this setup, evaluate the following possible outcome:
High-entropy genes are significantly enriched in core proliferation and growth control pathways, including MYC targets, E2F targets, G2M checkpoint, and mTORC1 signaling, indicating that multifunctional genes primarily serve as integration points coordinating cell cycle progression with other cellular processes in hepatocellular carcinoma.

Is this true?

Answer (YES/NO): NO